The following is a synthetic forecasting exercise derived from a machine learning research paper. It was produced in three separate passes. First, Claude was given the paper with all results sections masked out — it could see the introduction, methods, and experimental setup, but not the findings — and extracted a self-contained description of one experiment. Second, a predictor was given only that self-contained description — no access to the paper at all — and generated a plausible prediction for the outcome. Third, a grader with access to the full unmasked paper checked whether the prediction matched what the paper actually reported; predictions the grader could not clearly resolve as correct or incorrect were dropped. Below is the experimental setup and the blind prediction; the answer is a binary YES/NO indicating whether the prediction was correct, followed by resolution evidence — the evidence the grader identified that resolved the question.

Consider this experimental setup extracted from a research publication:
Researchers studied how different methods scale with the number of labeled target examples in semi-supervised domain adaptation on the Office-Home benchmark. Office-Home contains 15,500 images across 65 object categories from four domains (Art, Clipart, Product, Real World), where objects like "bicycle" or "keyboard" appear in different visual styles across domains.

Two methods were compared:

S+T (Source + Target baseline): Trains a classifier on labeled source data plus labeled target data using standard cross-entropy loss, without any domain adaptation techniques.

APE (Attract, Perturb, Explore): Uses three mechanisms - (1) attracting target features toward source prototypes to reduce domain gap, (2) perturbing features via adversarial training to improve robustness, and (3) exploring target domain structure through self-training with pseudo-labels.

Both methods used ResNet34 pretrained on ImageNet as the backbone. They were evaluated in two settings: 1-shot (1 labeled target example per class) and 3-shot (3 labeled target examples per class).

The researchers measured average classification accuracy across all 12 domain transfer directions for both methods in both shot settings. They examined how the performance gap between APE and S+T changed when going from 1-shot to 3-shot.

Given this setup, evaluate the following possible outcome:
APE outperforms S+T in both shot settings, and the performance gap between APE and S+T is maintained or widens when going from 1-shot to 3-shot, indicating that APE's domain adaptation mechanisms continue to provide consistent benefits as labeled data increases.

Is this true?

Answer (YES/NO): YES